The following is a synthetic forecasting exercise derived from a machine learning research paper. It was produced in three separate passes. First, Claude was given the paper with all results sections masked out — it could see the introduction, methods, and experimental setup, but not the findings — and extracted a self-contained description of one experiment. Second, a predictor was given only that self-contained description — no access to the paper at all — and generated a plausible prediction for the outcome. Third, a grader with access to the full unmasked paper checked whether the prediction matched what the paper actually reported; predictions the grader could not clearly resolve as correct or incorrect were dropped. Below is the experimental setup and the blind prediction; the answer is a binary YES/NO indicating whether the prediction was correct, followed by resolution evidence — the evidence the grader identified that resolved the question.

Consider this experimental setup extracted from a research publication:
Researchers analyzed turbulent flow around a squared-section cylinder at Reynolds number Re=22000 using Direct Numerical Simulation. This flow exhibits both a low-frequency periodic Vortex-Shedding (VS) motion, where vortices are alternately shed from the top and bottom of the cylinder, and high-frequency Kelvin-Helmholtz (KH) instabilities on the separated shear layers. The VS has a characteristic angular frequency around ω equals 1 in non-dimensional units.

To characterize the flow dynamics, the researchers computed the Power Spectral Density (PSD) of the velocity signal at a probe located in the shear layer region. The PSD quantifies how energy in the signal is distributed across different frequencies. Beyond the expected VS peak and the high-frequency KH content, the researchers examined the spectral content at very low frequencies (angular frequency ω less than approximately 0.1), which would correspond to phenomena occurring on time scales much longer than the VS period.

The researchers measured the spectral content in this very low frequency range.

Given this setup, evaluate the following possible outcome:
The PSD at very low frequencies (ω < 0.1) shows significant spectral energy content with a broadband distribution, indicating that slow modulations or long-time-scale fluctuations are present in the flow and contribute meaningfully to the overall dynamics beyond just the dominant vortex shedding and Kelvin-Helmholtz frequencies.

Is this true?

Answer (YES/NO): NO